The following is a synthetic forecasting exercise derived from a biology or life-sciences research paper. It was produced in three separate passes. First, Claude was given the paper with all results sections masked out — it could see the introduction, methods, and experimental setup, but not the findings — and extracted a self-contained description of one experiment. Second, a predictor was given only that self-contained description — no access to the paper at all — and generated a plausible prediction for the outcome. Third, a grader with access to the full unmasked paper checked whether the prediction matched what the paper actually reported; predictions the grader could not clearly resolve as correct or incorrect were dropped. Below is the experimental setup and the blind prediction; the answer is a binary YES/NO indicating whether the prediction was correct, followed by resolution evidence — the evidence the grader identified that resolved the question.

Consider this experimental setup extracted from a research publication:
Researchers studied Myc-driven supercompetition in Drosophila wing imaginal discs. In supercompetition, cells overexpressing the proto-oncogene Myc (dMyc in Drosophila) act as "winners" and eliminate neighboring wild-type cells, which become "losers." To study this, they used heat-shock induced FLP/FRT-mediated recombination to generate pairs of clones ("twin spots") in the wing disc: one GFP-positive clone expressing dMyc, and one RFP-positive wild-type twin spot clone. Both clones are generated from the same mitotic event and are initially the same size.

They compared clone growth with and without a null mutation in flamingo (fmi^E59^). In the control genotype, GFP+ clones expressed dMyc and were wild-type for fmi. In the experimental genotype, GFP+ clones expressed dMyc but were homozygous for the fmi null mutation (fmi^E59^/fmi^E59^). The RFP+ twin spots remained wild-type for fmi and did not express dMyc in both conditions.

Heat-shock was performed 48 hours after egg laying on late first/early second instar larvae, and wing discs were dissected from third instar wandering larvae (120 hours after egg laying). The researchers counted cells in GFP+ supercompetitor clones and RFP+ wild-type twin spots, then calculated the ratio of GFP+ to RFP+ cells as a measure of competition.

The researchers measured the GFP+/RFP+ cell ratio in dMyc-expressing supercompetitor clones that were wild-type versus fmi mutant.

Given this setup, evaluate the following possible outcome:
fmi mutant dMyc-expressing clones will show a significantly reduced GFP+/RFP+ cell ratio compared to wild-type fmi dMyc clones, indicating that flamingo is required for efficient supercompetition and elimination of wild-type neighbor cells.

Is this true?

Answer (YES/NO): YES